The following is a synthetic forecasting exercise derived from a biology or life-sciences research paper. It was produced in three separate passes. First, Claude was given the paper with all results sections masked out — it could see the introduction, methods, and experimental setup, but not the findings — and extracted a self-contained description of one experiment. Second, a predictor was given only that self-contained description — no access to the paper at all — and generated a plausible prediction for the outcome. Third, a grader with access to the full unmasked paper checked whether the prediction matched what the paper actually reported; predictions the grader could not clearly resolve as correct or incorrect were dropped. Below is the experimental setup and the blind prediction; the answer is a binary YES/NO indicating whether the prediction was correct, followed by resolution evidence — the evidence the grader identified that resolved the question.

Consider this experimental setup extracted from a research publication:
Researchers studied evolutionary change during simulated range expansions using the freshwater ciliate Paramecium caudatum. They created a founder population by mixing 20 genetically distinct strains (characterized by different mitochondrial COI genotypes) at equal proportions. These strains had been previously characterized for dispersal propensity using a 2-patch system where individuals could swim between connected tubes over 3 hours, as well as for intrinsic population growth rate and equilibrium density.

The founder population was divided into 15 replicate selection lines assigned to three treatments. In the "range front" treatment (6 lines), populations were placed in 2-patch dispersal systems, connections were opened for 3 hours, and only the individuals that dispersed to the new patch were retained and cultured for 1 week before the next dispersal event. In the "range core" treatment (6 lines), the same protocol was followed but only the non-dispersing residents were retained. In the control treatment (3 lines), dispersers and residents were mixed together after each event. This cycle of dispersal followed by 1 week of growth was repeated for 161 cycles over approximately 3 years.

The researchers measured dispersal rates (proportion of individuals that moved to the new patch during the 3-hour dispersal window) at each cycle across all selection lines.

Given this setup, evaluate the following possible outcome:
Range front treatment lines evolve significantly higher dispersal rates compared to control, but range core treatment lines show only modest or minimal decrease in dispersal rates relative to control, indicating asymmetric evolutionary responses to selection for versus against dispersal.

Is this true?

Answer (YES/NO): YES